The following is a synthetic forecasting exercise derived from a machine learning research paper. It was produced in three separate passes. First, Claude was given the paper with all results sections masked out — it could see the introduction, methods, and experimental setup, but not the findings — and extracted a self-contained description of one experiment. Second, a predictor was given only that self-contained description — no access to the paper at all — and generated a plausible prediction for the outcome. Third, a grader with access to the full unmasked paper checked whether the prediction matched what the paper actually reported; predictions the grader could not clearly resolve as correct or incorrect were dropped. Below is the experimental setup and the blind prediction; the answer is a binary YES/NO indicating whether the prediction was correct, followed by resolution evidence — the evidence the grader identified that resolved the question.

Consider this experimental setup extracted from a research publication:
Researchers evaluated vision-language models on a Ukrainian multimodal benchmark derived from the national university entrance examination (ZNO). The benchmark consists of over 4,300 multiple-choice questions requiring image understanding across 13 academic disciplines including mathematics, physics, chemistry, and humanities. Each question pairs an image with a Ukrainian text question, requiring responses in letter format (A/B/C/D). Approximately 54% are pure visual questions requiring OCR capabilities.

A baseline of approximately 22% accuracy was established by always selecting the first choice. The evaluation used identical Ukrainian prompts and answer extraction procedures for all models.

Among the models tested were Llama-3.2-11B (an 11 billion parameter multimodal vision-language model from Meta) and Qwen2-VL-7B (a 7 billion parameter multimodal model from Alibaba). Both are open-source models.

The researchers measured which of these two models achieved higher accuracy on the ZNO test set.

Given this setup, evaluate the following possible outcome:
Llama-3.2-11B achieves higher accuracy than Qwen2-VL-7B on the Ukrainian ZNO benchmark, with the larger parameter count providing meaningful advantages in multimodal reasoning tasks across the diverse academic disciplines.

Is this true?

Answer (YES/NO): NO